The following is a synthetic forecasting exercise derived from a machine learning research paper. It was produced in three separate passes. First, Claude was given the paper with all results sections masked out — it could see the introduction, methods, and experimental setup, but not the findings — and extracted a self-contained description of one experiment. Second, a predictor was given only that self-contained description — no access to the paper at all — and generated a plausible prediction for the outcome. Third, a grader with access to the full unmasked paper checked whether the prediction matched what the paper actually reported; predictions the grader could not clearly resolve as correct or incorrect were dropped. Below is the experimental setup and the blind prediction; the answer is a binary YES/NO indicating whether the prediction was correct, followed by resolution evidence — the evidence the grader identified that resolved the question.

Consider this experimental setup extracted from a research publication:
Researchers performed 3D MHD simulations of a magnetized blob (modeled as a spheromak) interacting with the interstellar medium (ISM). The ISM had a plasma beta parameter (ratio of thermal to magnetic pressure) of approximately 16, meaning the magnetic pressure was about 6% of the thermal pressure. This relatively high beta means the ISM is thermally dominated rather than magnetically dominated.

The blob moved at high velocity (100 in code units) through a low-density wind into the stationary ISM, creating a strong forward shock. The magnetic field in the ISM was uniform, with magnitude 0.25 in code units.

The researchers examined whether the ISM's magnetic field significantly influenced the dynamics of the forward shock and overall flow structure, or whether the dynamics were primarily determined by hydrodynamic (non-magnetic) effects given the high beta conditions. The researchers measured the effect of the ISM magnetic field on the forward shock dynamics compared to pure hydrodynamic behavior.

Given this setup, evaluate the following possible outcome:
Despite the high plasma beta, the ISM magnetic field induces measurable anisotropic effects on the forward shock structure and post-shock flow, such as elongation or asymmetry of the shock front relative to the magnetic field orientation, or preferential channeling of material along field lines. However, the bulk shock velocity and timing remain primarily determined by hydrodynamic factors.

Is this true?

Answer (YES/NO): NO